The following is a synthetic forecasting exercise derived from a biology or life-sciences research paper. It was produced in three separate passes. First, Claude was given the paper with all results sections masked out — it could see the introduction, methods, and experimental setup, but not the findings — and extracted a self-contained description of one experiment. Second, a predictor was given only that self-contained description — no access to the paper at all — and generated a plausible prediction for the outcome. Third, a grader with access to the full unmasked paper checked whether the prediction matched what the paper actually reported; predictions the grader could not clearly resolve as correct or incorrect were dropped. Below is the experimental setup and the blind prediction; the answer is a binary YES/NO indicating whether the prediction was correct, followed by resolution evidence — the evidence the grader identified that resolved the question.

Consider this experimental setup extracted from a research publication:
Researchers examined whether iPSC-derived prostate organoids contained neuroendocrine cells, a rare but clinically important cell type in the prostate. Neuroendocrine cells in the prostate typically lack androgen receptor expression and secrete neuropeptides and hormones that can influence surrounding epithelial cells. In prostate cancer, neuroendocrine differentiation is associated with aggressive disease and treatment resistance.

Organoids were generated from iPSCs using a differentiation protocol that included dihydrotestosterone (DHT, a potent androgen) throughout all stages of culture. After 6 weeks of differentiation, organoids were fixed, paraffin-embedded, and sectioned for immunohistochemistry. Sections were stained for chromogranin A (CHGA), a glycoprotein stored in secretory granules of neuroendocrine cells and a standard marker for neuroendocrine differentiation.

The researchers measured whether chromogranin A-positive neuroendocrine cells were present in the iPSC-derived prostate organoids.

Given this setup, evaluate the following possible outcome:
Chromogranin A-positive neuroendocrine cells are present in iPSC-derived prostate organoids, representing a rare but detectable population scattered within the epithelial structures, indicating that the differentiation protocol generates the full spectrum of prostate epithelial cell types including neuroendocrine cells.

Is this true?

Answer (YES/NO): YES